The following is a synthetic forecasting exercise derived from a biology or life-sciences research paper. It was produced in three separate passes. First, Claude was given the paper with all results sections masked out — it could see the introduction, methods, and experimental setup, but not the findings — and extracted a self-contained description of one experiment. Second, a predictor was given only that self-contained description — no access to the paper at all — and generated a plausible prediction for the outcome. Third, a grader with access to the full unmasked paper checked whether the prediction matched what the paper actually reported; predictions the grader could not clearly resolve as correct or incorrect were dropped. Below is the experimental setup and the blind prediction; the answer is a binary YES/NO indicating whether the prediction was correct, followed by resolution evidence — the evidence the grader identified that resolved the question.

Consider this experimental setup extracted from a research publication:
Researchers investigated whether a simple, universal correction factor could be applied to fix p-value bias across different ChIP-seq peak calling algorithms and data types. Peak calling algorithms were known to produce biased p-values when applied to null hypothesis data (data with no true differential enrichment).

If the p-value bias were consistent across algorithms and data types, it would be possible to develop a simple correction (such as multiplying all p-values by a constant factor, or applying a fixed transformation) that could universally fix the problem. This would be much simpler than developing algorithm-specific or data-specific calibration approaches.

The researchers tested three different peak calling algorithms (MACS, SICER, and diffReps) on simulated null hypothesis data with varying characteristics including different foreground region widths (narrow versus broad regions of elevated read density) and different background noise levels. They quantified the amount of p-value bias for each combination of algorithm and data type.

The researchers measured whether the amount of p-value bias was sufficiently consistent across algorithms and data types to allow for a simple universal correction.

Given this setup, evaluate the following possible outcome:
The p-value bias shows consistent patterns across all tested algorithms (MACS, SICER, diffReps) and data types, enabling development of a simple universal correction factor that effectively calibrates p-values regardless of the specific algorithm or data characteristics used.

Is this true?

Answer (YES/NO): NO